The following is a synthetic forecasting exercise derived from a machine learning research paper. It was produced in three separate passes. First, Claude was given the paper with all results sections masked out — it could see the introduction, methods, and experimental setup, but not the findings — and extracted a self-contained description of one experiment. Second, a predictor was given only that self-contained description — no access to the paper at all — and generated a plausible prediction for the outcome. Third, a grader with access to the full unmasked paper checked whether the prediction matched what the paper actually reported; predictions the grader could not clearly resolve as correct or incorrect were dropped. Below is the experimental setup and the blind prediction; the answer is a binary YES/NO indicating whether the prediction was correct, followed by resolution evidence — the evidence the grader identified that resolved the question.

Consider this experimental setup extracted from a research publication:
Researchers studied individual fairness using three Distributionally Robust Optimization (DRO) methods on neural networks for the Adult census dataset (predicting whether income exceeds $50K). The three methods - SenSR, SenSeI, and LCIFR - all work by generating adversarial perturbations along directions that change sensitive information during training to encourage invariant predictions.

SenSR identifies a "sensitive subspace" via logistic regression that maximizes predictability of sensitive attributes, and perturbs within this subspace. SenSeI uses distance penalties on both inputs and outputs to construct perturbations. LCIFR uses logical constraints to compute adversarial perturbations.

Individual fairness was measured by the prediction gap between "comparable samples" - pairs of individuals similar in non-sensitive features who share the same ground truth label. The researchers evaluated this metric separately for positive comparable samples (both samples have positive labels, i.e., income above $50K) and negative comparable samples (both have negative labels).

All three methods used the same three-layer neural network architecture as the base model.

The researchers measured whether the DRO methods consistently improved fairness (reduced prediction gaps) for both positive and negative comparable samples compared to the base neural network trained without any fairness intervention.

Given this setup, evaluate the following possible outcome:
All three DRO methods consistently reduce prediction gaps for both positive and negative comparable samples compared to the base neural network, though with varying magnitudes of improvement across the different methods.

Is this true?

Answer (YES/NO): NO